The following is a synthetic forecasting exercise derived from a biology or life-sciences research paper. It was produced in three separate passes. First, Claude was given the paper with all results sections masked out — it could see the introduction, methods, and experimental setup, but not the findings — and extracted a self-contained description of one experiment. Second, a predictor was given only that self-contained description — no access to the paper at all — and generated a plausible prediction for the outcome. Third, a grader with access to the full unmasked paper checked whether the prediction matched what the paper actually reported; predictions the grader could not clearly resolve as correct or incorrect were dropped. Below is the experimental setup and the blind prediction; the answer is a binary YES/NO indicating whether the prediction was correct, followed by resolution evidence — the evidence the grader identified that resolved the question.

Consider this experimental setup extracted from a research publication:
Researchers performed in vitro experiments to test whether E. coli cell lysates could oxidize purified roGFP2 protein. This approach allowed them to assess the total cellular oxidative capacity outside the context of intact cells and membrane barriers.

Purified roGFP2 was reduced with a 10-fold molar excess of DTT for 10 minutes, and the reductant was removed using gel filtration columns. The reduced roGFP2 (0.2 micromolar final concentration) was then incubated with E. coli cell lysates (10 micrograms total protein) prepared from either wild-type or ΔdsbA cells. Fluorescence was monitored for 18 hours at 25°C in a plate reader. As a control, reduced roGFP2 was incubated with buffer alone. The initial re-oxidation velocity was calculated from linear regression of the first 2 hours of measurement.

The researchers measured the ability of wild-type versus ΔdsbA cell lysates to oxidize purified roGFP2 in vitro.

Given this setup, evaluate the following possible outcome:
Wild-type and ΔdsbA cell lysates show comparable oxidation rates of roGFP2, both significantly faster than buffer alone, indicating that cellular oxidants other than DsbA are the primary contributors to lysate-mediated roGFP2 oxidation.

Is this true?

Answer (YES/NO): NO